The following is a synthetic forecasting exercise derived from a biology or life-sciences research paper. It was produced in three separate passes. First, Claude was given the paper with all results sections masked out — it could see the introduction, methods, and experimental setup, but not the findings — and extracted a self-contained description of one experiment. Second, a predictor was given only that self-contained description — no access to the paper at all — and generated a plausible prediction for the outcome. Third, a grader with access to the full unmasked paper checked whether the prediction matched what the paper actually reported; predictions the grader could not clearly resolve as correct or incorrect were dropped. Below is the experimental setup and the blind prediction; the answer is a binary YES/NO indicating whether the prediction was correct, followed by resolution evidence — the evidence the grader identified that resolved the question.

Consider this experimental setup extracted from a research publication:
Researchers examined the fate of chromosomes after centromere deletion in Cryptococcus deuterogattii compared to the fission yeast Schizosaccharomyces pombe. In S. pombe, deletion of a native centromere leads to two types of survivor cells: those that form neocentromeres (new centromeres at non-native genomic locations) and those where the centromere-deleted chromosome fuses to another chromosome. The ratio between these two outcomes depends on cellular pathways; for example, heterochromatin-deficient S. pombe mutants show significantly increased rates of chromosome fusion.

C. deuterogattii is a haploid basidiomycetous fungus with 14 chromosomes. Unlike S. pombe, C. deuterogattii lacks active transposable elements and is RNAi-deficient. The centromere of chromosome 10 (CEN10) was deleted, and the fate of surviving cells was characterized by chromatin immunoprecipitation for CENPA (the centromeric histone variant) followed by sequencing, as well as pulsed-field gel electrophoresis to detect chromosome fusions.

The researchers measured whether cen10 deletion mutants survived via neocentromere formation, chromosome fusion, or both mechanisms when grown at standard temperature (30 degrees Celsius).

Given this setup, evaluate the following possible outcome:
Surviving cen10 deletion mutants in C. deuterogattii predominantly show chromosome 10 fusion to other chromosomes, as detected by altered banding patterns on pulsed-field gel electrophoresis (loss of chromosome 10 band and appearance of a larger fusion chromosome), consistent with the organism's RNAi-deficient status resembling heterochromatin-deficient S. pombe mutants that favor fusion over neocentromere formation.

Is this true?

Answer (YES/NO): NO